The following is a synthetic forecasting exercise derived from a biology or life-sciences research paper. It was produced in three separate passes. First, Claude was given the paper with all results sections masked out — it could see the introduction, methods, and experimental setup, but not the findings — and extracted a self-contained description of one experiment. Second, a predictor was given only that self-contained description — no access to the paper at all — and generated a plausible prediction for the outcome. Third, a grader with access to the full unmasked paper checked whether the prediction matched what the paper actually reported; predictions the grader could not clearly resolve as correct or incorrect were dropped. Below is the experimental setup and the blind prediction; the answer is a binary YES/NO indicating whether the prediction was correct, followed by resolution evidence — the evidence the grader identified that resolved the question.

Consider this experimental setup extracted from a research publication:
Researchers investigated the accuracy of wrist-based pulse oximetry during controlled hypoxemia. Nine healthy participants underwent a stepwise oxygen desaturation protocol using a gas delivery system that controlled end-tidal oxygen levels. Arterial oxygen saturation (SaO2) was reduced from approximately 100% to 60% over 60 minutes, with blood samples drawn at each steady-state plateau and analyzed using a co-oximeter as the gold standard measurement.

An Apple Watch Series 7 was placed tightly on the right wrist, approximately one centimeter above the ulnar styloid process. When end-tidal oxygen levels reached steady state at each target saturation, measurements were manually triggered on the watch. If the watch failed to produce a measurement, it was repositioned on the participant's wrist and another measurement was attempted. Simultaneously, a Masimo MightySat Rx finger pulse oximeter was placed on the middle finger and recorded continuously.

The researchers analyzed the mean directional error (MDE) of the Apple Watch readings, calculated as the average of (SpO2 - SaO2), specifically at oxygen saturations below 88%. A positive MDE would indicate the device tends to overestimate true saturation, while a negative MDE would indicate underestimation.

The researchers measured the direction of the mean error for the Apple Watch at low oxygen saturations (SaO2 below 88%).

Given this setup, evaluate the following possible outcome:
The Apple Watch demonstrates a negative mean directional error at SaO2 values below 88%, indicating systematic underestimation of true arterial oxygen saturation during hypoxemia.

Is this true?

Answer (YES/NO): NO